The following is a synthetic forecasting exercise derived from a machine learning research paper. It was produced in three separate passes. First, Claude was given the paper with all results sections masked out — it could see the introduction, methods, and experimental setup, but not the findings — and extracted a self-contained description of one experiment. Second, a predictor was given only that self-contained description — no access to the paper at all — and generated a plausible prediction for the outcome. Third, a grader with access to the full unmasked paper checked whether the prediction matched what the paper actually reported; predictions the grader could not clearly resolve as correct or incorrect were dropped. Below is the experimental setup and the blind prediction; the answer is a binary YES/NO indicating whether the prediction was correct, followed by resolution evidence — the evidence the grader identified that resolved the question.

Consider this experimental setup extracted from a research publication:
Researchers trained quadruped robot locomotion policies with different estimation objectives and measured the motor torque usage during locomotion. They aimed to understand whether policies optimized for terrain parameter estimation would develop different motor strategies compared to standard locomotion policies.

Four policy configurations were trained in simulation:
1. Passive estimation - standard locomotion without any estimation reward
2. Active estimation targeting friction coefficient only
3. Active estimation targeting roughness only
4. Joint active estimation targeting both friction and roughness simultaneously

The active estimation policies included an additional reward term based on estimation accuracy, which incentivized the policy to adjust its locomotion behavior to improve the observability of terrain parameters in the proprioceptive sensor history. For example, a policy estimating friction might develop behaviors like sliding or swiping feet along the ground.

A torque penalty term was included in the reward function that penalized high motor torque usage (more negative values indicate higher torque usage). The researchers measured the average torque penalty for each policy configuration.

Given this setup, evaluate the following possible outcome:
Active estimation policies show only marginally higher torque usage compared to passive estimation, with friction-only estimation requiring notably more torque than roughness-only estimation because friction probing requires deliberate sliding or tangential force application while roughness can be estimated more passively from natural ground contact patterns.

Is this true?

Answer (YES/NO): NO